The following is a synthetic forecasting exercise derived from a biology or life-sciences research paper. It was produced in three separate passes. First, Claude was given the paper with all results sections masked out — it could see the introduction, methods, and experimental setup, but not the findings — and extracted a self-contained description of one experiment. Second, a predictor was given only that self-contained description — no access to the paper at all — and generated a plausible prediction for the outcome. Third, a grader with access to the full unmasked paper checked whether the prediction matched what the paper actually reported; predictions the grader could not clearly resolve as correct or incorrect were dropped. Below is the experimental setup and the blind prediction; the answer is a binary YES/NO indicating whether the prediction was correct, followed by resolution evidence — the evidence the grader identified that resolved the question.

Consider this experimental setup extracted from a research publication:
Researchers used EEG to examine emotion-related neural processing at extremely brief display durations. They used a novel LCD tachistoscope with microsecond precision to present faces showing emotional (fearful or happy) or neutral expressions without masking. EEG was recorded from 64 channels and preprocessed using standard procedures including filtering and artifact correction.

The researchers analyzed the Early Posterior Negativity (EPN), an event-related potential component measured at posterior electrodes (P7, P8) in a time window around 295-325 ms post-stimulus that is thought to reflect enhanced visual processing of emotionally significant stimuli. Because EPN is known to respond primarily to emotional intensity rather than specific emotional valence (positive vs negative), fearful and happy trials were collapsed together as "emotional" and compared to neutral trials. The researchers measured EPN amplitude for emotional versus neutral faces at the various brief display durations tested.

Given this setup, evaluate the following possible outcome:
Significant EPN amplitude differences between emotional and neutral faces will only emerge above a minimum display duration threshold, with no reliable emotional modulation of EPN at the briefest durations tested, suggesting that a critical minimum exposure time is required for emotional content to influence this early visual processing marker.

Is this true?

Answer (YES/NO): YES